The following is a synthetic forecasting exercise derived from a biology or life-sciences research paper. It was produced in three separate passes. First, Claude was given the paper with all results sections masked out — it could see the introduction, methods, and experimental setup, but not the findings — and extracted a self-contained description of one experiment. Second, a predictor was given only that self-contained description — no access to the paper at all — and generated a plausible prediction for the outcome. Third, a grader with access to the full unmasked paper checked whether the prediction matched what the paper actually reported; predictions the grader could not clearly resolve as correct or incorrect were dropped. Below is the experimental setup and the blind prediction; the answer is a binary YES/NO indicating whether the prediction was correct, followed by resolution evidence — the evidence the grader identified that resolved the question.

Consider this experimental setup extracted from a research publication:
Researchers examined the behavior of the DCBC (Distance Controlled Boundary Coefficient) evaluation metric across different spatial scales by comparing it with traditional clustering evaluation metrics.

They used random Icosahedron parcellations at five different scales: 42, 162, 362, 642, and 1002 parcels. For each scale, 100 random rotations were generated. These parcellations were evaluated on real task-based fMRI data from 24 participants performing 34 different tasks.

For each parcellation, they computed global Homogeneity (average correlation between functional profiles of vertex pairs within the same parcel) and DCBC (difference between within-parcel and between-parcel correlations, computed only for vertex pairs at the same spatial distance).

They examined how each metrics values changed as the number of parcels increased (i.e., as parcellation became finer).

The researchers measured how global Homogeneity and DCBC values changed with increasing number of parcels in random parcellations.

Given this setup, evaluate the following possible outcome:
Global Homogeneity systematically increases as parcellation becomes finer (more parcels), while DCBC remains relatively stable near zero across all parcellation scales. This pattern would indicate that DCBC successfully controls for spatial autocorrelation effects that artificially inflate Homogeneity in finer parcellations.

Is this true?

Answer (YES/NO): YES